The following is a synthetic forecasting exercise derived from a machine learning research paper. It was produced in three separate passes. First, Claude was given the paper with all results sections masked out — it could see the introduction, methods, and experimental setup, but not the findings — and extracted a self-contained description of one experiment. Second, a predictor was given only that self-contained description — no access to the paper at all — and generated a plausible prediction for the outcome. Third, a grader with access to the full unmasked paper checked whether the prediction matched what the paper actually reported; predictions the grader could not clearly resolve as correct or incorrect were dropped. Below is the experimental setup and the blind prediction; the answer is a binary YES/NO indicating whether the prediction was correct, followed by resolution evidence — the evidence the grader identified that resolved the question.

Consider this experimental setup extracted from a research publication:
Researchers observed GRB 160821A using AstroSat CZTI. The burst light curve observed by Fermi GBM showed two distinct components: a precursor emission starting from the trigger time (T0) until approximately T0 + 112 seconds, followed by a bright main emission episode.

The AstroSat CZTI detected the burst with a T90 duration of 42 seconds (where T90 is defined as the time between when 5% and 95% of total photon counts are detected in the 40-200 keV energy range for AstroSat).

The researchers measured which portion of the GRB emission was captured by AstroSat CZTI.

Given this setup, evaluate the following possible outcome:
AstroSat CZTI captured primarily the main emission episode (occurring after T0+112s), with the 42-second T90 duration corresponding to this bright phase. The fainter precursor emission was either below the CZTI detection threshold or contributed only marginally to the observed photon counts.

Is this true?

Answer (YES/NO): NO